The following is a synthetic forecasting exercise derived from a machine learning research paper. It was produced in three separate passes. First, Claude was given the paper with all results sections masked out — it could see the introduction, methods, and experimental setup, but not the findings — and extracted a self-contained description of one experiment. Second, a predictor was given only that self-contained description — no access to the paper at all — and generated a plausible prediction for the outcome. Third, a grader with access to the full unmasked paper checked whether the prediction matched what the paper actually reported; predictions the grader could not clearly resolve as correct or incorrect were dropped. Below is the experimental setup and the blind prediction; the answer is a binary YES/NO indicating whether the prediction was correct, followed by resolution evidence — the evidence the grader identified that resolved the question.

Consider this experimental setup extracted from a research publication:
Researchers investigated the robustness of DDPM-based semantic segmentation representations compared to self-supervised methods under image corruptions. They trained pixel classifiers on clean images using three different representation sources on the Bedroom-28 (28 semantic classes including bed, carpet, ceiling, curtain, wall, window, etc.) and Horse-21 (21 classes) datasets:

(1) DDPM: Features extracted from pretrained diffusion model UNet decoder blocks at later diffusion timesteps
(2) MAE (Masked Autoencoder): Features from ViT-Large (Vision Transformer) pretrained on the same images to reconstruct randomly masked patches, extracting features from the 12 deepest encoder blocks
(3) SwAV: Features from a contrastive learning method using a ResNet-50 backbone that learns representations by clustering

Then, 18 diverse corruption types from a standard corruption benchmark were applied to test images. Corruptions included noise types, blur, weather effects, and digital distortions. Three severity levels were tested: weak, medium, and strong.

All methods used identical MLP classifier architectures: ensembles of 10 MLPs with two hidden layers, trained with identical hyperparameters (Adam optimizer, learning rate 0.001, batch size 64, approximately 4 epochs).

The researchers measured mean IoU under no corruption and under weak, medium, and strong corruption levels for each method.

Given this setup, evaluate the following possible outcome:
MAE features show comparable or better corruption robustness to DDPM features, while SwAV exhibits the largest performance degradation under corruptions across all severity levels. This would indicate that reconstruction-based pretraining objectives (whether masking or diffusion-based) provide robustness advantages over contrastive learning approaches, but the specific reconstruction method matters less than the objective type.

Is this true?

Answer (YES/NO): NO